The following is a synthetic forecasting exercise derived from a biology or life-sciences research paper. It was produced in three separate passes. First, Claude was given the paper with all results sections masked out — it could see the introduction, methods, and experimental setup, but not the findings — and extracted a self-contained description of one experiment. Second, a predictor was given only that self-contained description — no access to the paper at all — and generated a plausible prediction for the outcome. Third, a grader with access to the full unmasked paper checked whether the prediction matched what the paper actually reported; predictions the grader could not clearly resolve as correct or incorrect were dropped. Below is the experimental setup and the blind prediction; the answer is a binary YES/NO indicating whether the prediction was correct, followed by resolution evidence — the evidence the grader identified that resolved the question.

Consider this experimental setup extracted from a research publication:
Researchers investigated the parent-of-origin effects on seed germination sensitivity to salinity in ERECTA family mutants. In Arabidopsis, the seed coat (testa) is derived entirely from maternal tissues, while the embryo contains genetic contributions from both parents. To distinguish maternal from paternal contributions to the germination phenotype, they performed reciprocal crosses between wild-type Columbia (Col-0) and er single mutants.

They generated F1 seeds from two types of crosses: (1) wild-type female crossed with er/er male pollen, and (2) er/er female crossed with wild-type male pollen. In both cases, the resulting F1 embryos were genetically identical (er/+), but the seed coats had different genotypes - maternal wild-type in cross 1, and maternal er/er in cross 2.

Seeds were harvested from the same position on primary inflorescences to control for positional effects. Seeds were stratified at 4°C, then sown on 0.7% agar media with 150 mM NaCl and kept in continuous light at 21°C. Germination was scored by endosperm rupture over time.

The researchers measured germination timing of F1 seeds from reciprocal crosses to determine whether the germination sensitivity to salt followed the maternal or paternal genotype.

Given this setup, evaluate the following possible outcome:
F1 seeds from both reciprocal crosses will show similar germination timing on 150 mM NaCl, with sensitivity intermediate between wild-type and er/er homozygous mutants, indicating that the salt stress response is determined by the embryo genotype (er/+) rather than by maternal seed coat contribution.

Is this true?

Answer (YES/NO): NO